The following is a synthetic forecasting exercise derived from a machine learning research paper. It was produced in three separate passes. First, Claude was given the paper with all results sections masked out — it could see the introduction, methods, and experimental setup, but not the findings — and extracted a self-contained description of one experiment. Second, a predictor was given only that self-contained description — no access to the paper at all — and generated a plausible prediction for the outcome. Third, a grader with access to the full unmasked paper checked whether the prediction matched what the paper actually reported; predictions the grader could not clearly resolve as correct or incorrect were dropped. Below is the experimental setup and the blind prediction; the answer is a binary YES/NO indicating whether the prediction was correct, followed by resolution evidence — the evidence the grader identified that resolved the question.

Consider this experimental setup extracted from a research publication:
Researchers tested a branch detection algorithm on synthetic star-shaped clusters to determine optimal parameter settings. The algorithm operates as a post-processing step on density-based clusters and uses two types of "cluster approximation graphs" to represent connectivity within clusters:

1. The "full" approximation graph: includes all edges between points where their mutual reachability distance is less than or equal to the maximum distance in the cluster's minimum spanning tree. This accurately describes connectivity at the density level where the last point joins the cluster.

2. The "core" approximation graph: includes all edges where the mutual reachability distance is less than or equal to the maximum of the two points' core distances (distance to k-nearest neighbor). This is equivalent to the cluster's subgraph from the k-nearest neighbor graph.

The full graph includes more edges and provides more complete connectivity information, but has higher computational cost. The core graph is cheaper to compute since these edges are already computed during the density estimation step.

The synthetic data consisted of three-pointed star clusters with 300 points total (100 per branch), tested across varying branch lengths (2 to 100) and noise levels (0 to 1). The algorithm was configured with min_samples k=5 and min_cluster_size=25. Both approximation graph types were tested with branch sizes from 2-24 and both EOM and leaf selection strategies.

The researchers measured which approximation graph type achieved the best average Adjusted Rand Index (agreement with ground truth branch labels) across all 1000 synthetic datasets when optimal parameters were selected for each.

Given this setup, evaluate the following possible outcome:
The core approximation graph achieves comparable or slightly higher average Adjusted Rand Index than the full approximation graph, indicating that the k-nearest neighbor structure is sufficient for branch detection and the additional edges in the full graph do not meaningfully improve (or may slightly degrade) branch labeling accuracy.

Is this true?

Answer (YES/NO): YES